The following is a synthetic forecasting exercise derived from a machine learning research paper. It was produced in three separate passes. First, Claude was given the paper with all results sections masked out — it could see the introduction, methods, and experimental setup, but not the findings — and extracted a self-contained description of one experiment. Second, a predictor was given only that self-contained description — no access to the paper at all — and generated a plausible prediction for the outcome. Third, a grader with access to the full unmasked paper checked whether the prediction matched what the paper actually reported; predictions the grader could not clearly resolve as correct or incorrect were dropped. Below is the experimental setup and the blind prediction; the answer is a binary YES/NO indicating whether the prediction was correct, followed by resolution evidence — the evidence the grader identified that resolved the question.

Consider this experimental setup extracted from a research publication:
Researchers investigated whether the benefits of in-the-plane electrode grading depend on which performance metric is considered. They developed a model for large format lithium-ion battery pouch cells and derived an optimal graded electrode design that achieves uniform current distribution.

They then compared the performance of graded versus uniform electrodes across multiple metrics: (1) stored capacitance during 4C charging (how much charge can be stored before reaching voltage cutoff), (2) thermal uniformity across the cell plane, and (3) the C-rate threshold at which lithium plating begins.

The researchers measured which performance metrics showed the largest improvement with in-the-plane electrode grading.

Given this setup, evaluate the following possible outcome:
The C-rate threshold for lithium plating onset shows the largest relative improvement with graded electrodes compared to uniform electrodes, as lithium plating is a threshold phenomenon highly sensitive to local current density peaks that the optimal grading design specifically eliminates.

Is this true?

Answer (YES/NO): YES